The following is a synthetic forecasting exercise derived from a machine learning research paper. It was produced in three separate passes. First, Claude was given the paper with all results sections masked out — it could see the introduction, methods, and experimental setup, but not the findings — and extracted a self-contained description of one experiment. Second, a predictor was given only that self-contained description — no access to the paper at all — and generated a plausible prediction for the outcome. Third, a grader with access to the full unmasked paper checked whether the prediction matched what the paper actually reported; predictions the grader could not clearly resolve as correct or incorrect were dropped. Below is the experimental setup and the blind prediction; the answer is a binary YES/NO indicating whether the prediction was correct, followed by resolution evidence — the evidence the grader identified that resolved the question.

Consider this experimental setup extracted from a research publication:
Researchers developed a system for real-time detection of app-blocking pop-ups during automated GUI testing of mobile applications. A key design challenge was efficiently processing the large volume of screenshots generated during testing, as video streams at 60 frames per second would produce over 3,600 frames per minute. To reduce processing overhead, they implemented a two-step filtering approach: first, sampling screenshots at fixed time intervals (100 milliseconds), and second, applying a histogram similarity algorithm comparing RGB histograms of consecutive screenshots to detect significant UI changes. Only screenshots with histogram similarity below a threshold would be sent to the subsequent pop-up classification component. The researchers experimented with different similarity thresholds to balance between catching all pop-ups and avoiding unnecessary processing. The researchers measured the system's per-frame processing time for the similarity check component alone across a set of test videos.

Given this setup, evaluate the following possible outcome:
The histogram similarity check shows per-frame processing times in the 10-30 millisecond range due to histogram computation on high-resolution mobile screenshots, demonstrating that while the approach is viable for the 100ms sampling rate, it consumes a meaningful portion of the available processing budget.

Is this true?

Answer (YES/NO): NO